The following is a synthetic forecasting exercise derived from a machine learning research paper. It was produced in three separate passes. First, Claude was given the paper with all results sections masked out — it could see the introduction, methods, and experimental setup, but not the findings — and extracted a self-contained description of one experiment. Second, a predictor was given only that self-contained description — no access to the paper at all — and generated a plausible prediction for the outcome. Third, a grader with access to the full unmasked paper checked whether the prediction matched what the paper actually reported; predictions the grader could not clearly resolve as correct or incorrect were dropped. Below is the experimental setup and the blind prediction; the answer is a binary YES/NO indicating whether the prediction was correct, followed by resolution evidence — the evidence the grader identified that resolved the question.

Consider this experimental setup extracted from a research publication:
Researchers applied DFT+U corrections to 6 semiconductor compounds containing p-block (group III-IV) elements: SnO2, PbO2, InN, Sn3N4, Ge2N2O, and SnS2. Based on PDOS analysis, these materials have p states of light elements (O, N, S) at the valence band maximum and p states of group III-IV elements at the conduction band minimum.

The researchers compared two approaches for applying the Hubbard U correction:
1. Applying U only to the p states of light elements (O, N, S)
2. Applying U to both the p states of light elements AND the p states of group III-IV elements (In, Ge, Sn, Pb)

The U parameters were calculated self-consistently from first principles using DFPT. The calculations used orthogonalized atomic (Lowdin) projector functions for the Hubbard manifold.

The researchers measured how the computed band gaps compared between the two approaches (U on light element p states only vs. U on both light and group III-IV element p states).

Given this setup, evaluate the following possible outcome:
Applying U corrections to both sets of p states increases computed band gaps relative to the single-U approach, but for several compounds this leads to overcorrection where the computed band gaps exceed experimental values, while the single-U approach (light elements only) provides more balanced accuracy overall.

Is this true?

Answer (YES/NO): NO